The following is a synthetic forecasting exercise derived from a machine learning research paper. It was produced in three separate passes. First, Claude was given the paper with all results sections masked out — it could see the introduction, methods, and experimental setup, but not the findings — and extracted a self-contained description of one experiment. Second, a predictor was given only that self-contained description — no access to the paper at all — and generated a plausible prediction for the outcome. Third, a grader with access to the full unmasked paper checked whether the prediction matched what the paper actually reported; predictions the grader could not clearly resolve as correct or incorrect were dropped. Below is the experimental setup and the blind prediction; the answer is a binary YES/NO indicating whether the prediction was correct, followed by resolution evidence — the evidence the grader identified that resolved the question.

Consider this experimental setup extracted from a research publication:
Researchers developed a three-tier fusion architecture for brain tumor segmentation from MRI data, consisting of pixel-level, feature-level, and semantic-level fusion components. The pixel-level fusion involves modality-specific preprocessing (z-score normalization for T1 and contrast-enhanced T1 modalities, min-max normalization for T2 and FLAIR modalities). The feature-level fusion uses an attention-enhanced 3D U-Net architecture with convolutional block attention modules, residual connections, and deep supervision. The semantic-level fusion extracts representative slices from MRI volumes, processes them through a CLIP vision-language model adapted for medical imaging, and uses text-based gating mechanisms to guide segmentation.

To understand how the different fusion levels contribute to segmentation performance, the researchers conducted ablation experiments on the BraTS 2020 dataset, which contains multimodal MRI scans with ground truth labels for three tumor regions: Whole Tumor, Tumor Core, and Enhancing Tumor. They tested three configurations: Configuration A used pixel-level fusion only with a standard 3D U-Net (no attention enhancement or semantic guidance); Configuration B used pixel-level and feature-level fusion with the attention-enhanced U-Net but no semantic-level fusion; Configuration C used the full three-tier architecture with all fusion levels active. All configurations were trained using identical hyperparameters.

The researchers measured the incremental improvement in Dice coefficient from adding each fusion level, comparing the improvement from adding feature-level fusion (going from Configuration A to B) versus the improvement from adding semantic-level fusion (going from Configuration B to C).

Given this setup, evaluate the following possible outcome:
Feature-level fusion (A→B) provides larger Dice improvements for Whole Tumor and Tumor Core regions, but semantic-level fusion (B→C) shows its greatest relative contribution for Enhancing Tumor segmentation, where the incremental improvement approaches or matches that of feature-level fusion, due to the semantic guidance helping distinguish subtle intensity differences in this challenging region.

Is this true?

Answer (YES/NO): NO